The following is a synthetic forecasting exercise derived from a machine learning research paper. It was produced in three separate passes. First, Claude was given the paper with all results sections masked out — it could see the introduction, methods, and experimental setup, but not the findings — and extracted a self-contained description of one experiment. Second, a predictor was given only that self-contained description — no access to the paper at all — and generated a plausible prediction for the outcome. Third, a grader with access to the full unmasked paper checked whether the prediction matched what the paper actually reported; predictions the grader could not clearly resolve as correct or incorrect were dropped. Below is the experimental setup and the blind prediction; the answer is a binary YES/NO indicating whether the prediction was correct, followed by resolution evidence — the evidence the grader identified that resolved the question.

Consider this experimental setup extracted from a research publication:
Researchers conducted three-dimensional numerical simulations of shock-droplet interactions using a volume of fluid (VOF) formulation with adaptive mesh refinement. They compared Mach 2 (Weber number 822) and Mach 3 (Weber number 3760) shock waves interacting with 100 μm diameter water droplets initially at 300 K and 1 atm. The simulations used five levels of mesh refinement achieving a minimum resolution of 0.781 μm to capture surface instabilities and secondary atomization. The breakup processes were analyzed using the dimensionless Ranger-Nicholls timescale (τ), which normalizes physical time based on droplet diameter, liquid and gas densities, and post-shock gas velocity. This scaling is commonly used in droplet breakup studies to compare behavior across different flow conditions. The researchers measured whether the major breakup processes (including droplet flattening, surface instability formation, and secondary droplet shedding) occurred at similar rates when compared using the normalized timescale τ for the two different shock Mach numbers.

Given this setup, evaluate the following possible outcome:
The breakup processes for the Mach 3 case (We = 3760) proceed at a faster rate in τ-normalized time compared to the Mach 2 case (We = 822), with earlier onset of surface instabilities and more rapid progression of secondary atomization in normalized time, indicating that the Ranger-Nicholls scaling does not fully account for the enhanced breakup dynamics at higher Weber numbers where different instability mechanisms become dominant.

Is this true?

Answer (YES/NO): NO